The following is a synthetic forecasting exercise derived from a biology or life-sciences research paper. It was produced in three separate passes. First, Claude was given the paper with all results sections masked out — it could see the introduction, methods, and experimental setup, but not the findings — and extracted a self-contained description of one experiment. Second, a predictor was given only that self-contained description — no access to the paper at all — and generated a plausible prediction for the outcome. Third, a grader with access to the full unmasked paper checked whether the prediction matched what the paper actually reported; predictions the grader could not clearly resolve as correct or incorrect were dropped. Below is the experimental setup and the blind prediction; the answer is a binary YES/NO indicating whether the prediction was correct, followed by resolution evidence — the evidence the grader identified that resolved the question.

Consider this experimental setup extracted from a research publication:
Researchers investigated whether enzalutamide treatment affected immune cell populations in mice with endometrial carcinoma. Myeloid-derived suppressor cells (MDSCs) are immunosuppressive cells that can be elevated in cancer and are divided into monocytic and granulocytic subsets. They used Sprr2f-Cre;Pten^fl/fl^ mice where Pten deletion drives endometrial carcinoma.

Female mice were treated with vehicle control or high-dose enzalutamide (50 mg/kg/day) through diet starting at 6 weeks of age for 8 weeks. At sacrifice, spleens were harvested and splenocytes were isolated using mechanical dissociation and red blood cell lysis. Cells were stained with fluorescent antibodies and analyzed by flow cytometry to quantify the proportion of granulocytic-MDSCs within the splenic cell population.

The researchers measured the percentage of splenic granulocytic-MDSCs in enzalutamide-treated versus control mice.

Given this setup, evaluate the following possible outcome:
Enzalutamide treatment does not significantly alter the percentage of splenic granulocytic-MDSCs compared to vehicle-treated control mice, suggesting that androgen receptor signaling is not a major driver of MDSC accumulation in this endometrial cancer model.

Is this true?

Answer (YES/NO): NO